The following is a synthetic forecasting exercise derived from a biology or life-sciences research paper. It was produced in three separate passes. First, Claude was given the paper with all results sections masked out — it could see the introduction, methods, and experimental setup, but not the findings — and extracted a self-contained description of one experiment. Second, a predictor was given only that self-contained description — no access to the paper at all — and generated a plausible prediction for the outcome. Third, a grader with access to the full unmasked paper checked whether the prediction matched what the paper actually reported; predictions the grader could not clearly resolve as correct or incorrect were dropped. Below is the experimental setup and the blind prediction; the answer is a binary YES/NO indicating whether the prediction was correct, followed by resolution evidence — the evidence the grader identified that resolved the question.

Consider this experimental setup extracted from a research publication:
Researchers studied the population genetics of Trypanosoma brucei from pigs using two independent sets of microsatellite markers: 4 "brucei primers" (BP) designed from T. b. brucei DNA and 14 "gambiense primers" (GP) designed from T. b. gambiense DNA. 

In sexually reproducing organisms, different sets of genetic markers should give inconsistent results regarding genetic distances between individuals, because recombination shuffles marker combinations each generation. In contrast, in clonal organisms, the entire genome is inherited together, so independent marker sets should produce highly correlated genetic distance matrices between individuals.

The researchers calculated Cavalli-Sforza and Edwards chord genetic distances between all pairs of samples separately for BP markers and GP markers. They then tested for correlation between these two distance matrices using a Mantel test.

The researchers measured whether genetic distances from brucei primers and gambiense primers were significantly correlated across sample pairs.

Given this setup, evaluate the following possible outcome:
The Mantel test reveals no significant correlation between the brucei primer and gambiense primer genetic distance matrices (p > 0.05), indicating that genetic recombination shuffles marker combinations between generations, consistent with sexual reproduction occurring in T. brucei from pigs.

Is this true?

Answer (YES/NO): NO